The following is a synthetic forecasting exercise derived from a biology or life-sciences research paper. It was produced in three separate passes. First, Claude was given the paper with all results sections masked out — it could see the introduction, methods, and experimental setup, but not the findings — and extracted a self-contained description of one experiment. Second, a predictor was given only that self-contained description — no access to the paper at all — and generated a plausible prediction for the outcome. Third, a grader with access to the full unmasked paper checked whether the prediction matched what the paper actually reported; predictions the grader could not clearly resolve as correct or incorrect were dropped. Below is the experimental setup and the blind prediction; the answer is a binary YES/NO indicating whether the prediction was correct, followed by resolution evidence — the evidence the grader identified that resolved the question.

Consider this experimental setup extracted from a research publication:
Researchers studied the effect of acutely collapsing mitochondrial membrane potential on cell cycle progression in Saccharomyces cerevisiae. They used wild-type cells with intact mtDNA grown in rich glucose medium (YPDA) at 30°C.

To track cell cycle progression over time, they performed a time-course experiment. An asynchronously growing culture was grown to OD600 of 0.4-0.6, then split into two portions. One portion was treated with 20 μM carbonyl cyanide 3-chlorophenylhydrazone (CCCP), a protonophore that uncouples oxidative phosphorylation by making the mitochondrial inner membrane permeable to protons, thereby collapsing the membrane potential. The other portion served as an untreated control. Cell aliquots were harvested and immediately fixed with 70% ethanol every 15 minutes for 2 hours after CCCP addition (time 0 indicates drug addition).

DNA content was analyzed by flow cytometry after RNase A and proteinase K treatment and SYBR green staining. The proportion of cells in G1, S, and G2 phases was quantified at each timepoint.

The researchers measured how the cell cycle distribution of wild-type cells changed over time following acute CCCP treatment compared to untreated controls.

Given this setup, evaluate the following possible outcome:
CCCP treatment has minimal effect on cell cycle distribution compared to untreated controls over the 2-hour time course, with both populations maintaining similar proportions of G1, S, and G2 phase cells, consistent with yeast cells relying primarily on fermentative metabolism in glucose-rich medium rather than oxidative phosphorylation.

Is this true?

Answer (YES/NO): NO